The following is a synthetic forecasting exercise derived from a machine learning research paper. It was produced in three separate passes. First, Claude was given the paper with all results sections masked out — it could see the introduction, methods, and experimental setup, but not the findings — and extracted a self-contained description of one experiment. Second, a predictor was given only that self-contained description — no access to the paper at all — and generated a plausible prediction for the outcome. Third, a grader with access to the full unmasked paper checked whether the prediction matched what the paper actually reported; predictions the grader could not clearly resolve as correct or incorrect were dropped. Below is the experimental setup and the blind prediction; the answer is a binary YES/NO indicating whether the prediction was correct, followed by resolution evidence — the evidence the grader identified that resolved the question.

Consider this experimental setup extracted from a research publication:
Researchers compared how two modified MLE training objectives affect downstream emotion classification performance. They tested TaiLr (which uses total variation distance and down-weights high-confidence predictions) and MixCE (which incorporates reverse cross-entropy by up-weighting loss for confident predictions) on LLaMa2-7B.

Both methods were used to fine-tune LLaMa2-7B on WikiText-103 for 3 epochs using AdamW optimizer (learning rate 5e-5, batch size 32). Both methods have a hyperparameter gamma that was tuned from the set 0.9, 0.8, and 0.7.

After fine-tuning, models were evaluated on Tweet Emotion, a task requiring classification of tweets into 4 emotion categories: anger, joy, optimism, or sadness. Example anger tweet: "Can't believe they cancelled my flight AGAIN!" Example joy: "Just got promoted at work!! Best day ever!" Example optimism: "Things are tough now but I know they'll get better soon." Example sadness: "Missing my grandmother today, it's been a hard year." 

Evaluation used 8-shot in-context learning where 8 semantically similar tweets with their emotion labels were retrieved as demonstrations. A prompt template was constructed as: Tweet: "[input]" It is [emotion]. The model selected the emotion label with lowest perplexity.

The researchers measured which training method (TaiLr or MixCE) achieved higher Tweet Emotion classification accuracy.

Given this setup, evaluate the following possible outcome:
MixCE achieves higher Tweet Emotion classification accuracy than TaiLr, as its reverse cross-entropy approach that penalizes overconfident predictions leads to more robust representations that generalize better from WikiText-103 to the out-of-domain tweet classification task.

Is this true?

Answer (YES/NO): YES